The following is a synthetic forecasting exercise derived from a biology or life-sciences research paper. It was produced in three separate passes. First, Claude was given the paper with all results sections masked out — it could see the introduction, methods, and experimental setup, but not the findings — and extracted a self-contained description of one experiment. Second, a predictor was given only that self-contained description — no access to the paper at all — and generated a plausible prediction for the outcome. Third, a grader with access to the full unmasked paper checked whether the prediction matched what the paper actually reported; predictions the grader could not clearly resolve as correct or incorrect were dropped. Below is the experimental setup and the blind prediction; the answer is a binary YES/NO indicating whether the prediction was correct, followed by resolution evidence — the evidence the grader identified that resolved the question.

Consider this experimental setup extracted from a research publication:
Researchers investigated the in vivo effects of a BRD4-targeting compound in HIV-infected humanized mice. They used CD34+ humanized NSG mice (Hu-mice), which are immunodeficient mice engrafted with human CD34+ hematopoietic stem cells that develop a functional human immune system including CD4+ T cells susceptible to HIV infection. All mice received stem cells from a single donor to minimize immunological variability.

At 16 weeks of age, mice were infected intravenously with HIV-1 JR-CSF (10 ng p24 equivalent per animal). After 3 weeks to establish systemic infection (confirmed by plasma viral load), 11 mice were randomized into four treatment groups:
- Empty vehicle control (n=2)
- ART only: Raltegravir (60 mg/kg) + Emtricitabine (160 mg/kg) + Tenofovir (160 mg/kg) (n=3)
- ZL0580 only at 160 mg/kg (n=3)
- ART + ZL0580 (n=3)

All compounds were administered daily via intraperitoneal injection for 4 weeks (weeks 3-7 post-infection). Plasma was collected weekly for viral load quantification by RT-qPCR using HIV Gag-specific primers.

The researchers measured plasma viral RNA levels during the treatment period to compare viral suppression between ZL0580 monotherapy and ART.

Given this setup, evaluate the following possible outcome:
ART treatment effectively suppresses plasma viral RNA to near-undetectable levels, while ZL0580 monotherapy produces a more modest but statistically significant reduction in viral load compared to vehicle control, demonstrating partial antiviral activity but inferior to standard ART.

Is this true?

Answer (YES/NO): NO